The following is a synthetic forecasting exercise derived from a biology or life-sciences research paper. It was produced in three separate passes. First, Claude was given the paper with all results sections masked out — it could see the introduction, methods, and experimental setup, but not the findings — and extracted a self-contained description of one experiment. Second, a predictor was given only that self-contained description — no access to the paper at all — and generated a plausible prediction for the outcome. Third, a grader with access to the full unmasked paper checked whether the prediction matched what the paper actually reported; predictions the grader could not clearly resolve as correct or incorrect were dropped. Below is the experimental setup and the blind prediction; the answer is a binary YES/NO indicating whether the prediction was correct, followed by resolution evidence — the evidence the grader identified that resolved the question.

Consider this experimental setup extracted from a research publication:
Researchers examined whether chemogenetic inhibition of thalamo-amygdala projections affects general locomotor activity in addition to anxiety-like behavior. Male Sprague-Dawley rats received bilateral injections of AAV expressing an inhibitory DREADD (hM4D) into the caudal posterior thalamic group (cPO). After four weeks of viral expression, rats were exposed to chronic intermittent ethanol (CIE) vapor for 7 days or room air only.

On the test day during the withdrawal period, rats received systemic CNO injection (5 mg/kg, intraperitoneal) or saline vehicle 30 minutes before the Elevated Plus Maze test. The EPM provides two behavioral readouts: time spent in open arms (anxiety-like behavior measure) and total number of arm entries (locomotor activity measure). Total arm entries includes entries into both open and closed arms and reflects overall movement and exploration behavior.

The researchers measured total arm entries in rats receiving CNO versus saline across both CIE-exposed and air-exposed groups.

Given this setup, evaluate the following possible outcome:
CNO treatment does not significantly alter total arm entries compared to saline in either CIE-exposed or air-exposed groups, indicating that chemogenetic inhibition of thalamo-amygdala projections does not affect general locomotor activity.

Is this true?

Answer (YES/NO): YES